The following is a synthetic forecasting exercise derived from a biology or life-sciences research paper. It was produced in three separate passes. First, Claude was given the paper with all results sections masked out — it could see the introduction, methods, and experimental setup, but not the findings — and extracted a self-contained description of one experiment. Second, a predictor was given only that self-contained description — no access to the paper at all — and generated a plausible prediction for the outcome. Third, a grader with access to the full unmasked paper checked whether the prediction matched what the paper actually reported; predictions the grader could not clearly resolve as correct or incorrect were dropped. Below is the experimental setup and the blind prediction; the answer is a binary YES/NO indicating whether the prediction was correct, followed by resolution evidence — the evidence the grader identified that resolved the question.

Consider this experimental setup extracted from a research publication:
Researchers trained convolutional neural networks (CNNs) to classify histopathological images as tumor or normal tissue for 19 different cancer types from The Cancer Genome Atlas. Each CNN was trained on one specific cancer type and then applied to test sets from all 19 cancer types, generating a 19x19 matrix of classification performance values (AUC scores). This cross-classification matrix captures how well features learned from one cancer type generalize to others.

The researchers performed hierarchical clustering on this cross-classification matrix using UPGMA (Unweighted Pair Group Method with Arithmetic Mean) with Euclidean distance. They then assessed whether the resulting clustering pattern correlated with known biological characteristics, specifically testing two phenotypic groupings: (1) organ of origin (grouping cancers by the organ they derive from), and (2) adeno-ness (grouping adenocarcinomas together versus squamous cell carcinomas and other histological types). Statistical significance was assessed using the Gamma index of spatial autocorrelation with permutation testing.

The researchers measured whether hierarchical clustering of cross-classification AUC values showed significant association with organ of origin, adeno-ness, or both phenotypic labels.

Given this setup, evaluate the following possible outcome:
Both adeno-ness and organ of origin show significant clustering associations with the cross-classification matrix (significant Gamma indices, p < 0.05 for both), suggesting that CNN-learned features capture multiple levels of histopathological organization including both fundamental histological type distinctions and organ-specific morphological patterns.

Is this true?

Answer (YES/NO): YES